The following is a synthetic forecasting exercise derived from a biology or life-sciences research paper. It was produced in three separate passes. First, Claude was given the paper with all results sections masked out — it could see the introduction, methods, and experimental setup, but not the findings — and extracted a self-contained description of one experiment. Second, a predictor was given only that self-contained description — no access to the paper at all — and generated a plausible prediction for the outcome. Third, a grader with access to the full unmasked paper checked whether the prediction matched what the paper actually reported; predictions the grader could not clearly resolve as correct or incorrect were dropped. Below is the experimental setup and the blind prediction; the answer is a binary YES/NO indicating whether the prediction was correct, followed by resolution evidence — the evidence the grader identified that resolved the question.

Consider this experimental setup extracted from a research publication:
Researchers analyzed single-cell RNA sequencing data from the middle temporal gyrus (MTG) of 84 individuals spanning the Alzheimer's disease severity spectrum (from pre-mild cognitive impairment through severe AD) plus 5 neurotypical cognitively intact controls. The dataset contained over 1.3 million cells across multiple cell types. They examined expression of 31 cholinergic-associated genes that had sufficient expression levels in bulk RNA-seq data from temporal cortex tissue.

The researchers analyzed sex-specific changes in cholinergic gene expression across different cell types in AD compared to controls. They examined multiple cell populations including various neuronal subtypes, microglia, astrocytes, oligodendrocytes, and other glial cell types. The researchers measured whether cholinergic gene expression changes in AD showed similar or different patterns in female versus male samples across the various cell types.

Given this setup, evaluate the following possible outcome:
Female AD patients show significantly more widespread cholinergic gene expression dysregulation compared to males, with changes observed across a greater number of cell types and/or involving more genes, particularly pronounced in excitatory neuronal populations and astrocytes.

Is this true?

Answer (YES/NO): NO